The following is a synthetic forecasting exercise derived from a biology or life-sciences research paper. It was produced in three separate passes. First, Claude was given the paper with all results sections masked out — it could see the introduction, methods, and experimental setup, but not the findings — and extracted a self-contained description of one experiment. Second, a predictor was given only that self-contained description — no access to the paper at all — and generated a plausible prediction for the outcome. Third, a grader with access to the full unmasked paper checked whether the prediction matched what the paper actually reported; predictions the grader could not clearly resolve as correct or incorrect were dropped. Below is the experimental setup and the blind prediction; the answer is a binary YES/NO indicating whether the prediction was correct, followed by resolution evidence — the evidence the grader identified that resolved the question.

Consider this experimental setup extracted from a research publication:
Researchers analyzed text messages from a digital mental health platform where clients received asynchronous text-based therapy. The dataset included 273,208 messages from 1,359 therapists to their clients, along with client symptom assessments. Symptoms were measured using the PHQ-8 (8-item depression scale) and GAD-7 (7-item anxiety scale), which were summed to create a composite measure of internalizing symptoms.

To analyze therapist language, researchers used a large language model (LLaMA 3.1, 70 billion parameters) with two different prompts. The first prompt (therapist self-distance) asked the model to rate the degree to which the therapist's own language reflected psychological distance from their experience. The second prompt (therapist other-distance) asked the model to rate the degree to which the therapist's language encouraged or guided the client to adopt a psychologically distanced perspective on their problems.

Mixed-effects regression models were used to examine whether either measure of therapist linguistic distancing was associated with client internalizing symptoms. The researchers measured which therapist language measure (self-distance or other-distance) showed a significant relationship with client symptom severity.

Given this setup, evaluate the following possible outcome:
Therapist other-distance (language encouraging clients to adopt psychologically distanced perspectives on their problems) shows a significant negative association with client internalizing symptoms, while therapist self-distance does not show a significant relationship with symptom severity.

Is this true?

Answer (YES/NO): YES